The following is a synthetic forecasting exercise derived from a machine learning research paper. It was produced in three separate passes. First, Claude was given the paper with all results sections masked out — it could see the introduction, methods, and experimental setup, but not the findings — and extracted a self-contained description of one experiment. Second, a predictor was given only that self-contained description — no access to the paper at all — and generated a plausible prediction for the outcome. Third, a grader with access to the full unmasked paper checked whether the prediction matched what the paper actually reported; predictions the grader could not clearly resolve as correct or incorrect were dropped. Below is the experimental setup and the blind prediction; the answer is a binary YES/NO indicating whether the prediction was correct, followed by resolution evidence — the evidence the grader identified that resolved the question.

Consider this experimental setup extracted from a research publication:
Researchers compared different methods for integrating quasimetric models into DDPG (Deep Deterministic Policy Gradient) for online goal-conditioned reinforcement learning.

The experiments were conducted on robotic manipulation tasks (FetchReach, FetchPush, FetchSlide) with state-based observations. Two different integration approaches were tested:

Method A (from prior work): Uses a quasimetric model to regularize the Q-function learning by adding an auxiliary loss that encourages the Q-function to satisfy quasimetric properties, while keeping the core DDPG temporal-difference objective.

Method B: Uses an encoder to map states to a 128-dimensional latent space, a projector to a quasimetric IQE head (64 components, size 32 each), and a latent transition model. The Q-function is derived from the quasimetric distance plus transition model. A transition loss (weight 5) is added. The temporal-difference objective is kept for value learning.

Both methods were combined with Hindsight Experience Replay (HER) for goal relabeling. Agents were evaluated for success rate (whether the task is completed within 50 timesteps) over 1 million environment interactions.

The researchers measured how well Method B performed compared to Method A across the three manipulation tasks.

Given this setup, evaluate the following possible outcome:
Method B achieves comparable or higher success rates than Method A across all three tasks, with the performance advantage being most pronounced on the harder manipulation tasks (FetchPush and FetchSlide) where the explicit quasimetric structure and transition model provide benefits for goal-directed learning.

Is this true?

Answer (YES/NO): NO